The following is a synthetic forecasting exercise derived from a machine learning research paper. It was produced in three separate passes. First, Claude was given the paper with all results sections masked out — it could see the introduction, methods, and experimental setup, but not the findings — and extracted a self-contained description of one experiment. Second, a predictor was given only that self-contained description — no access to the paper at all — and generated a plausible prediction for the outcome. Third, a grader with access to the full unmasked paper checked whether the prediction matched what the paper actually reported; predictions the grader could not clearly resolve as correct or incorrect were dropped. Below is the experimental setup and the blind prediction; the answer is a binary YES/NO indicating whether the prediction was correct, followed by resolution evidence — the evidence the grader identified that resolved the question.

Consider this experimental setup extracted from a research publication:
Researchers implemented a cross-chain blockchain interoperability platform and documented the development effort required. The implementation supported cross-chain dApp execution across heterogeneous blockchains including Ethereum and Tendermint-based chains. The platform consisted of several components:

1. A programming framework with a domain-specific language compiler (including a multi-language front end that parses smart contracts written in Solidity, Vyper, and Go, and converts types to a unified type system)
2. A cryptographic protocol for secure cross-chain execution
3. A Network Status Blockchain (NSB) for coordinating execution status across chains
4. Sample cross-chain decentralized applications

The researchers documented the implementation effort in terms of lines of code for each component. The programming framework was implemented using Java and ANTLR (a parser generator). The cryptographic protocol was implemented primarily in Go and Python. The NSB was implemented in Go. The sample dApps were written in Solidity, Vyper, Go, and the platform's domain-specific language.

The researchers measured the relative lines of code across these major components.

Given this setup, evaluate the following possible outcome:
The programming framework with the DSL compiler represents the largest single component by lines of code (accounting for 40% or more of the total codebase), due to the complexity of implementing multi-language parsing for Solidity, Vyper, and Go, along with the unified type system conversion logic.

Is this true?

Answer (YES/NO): NO